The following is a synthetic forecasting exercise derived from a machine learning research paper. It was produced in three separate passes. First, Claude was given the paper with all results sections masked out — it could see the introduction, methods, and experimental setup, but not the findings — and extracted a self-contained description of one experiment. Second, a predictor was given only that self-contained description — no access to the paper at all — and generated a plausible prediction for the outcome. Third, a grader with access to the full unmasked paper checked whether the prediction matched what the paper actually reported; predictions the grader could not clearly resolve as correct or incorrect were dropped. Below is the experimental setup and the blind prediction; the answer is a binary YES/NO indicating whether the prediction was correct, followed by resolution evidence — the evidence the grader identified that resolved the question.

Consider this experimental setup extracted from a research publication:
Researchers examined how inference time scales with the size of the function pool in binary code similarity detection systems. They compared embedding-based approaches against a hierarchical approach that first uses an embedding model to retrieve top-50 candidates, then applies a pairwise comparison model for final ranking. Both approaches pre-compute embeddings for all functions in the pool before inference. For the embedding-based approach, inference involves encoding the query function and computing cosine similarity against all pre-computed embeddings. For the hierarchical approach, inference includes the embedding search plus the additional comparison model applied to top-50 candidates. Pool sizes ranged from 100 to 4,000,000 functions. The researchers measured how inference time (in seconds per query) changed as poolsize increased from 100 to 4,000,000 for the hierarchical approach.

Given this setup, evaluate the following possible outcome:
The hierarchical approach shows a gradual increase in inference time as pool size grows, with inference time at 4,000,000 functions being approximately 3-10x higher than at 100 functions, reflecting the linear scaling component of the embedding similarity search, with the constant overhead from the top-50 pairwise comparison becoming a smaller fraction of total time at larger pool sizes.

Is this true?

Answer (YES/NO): NO